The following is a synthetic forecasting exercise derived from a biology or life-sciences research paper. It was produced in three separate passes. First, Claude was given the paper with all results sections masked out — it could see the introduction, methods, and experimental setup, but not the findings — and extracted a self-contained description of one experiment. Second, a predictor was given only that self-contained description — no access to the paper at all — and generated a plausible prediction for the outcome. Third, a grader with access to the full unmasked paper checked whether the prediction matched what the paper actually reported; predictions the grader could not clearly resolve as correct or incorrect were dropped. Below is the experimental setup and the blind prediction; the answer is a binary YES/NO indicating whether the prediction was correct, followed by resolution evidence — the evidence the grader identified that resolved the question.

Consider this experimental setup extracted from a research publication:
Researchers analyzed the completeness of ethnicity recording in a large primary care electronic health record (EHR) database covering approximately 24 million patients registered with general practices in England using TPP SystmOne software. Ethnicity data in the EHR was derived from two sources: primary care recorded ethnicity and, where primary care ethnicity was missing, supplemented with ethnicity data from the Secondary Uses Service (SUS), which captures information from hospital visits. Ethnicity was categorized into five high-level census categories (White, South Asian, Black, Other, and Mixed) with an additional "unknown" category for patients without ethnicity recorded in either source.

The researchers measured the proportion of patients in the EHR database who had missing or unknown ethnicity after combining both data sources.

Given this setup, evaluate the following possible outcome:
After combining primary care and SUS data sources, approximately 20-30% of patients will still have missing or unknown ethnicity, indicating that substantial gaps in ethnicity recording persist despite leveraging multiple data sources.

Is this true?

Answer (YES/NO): NO